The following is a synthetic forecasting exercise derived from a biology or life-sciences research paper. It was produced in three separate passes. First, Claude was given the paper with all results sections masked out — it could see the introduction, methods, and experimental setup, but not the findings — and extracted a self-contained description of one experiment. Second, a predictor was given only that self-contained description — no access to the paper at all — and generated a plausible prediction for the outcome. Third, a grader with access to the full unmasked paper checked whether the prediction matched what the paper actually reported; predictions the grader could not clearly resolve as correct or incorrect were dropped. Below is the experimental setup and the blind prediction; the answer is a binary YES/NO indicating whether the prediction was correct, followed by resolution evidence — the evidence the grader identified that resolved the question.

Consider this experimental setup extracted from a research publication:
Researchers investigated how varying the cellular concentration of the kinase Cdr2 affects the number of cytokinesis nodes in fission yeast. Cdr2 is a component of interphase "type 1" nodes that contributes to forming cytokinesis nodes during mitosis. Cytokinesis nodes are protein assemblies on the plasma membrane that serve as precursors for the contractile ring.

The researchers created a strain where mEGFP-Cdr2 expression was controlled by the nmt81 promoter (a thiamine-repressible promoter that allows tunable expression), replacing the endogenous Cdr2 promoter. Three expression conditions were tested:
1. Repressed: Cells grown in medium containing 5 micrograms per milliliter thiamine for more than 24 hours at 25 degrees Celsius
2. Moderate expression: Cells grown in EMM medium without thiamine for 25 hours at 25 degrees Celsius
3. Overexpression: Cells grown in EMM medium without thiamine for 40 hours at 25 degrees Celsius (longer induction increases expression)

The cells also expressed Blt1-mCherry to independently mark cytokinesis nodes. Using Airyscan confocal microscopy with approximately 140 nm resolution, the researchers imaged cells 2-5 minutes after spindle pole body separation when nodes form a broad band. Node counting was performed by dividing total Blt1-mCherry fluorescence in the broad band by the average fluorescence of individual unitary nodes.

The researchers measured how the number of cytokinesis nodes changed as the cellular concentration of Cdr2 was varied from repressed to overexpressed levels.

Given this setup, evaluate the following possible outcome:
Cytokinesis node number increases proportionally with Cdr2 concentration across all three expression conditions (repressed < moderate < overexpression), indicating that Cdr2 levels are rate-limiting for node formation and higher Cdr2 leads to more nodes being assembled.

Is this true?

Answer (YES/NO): NO